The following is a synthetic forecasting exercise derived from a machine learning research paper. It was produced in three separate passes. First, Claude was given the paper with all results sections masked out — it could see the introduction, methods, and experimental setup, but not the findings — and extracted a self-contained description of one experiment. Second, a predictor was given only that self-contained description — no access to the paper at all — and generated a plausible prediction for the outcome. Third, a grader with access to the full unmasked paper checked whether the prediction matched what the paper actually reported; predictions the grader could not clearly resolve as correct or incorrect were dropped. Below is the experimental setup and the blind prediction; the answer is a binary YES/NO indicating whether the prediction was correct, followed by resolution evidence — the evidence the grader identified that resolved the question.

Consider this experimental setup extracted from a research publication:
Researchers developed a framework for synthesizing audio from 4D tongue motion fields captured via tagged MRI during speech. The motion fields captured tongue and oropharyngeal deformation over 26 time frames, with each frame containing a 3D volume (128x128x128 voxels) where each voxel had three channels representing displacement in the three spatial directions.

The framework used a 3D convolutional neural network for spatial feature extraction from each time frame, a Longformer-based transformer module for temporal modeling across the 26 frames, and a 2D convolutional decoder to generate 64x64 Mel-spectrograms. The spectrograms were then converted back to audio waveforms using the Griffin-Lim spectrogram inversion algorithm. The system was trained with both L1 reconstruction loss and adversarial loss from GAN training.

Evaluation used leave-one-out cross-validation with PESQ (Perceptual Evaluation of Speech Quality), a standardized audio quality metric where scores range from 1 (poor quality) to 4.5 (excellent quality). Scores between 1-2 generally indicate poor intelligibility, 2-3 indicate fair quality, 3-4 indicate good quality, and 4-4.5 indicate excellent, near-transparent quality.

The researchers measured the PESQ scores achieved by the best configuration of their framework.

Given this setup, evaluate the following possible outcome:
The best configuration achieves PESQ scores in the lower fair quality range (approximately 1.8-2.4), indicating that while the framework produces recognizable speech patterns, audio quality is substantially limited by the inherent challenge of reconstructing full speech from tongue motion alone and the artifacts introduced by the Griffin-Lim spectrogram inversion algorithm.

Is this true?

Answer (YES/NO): NO